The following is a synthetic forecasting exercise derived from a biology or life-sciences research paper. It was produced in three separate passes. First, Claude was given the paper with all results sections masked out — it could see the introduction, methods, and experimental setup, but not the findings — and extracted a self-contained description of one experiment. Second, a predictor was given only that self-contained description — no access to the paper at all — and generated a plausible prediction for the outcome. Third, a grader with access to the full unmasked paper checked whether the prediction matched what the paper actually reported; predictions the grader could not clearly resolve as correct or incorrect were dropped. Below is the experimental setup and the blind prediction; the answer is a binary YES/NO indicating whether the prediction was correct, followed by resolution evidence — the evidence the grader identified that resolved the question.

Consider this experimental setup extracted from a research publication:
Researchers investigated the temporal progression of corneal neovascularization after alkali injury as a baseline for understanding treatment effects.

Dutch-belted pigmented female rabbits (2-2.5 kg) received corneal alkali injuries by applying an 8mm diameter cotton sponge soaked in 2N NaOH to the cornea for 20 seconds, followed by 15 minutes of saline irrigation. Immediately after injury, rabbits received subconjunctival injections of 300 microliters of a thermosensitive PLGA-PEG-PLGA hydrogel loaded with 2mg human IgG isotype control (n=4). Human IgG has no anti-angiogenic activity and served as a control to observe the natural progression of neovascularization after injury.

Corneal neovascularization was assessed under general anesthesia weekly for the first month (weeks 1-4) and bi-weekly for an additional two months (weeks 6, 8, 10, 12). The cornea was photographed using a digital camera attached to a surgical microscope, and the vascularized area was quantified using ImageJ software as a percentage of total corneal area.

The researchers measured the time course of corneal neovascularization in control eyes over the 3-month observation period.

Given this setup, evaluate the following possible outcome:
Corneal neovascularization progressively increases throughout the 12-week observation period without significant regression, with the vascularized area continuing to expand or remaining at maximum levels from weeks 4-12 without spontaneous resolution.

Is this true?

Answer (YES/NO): YES